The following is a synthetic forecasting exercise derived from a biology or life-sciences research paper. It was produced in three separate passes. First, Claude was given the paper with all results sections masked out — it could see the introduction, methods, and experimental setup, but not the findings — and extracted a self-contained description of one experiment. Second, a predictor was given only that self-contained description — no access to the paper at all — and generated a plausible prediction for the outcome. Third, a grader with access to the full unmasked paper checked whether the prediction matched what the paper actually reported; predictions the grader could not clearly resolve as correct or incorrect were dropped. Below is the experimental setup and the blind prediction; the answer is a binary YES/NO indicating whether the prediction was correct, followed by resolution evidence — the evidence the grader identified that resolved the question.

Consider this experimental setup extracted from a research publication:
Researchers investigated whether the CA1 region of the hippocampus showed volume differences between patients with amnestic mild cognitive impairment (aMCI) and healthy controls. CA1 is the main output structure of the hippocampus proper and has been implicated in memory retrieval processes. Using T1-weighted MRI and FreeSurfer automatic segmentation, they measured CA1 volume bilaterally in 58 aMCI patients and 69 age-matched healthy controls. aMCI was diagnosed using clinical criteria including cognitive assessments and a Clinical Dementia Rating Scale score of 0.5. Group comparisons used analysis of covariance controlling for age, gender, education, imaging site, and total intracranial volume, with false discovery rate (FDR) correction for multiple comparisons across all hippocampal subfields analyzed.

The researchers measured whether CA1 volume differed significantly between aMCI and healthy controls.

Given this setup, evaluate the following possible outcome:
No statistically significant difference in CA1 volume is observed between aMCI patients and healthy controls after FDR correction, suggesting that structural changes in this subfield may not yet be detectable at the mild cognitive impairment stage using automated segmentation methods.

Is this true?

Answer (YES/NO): YES